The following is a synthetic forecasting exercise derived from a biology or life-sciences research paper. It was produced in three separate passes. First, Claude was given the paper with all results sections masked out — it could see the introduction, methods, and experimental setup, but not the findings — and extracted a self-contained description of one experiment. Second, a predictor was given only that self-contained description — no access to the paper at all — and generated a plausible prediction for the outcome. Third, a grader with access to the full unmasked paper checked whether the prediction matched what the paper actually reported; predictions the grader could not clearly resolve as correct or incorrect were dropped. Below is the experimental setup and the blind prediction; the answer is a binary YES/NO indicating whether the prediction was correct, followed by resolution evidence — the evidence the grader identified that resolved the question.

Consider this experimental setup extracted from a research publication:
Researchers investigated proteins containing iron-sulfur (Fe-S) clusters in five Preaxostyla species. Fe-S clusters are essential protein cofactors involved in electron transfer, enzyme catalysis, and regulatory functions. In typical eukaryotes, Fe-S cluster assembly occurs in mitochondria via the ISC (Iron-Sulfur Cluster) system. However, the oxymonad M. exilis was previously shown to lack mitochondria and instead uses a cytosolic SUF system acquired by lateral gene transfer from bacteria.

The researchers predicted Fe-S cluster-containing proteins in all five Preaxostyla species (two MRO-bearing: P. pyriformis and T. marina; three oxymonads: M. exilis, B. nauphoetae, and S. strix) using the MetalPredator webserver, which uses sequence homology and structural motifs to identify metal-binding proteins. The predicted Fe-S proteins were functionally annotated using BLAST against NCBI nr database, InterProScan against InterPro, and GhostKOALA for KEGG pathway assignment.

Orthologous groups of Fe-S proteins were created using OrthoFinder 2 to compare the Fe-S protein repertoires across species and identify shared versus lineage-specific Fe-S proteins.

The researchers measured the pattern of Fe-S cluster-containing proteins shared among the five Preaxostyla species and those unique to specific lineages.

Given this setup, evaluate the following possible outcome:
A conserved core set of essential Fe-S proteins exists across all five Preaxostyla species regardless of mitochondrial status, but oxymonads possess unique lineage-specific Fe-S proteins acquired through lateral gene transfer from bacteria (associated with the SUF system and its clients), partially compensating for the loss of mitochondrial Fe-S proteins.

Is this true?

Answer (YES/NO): NO